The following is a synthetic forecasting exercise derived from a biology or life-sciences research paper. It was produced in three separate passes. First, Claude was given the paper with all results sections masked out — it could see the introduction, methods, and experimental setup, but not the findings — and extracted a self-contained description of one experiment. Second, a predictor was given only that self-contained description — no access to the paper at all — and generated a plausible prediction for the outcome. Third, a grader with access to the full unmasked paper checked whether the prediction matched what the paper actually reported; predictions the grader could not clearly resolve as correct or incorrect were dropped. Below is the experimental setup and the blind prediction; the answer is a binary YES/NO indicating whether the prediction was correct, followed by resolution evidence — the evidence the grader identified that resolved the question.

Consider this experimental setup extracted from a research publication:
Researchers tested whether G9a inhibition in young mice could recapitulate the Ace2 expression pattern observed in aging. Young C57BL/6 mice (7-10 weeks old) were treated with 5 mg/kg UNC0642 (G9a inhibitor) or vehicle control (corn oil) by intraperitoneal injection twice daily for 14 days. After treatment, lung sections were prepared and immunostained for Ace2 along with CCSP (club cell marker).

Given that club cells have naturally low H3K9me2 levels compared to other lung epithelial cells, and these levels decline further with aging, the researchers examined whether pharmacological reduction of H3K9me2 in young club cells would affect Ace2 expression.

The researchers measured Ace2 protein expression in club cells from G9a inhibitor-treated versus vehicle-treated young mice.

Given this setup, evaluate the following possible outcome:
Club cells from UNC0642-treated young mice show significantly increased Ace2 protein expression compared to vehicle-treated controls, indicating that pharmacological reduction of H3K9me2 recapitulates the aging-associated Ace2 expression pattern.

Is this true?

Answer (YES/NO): YES